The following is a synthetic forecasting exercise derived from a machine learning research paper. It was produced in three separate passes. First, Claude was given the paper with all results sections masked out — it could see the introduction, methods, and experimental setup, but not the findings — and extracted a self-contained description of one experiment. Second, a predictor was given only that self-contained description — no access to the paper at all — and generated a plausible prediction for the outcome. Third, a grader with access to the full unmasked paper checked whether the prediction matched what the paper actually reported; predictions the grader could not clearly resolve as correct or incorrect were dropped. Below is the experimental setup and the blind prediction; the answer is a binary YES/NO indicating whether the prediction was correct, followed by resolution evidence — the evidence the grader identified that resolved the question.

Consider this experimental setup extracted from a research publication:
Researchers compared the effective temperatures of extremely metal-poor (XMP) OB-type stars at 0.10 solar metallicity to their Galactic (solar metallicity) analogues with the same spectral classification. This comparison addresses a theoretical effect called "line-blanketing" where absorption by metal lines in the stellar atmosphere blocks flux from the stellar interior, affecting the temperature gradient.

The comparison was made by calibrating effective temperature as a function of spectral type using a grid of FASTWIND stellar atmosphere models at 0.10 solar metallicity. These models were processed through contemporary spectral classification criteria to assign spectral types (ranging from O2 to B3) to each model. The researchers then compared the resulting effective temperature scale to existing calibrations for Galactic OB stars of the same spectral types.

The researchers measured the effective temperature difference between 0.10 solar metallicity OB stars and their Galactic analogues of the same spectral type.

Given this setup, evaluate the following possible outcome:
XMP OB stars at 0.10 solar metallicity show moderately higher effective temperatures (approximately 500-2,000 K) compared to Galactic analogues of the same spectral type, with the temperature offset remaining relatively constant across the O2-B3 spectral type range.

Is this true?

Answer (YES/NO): NO